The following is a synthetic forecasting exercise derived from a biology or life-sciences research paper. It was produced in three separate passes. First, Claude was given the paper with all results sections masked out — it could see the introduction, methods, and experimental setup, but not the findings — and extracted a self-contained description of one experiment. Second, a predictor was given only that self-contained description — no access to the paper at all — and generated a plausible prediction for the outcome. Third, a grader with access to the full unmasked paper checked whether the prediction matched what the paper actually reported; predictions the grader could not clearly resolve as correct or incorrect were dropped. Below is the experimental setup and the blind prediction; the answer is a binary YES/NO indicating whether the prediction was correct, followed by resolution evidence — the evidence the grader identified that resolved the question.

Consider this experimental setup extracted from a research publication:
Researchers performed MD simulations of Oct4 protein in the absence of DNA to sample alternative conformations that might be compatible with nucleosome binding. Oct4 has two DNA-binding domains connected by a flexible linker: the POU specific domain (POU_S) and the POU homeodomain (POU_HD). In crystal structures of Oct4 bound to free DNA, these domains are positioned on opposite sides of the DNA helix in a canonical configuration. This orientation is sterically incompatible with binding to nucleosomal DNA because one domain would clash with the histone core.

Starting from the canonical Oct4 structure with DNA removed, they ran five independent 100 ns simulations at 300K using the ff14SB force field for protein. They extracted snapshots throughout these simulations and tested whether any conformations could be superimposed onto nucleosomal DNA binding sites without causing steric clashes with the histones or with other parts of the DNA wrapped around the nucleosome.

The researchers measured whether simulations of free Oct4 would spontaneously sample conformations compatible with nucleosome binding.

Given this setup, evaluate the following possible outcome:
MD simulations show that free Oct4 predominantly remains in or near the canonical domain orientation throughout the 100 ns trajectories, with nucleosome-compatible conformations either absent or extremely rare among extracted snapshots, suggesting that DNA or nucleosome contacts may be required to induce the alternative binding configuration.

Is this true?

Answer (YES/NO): NO